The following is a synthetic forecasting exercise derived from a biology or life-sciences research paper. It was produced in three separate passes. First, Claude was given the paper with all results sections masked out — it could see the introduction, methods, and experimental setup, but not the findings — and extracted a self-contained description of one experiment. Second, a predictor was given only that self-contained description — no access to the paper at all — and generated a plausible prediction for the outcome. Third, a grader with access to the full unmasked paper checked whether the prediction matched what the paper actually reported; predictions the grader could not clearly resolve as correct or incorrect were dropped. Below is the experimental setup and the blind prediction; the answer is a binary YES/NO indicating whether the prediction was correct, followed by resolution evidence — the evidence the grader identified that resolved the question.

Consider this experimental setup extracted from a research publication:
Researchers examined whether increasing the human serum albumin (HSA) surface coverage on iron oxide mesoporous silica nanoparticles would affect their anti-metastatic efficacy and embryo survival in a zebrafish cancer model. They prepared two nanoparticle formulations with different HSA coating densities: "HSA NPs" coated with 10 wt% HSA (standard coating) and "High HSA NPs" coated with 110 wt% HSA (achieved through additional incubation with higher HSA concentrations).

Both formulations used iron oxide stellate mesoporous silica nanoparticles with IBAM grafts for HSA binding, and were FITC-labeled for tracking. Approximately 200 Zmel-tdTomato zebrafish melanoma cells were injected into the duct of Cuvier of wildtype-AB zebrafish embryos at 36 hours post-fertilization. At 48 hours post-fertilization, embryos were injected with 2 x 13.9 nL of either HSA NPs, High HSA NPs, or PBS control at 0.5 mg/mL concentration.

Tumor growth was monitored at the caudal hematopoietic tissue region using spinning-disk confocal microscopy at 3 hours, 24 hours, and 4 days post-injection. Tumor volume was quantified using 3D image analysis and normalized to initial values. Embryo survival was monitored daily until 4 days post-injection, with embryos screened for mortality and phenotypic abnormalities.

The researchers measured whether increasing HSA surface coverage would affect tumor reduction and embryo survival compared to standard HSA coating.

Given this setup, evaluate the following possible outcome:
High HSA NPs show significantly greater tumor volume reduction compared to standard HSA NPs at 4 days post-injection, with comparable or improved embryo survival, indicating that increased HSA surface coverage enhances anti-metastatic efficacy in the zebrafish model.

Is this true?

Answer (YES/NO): YES